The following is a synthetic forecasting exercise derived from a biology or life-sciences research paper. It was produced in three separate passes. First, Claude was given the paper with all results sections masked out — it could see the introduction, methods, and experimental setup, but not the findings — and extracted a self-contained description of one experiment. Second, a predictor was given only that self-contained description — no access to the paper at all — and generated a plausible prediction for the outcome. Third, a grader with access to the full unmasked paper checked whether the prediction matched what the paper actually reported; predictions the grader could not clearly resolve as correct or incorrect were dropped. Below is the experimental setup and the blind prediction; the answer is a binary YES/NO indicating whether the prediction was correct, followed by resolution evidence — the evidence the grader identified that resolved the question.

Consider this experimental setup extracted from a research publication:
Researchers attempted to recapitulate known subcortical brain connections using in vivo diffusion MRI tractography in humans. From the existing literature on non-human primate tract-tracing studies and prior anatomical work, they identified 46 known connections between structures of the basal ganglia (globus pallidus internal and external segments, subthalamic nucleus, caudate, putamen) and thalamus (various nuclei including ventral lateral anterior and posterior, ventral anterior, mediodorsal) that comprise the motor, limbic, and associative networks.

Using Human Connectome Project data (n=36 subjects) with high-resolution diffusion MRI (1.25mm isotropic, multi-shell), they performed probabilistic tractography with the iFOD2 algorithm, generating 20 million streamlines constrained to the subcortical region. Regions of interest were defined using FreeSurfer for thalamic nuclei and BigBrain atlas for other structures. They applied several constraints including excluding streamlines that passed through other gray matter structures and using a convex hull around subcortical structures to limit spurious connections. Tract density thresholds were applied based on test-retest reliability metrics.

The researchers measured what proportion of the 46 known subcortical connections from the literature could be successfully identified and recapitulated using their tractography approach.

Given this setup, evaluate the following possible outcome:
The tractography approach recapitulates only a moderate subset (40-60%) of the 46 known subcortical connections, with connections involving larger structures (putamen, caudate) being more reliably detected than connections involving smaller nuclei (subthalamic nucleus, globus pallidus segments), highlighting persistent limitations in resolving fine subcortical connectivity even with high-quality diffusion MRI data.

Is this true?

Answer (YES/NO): NO